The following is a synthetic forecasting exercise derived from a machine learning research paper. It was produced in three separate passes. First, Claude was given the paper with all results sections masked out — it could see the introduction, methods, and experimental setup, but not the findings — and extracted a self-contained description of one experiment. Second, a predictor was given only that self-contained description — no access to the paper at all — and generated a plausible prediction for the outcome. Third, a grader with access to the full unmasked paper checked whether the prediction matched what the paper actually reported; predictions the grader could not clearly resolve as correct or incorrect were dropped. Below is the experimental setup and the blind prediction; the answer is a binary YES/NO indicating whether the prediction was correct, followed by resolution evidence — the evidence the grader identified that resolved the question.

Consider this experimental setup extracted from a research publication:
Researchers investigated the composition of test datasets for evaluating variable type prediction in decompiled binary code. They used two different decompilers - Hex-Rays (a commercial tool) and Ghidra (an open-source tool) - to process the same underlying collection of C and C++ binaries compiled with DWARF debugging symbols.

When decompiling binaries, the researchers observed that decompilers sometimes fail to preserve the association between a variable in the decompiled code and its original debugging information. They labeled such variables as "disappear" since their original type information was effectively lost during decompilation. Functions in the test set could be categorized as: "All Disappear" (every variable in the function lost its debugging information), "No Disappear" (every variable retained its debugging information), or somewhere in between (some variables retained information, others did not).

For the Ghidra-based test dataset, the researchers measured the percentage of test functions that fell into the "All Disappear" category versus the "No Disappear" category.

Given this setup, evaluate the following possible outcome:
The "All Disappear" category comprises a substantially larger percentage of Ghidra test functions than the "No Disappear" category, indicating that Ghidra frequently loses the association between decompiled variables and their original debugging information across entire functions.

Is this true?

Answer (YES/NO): NO